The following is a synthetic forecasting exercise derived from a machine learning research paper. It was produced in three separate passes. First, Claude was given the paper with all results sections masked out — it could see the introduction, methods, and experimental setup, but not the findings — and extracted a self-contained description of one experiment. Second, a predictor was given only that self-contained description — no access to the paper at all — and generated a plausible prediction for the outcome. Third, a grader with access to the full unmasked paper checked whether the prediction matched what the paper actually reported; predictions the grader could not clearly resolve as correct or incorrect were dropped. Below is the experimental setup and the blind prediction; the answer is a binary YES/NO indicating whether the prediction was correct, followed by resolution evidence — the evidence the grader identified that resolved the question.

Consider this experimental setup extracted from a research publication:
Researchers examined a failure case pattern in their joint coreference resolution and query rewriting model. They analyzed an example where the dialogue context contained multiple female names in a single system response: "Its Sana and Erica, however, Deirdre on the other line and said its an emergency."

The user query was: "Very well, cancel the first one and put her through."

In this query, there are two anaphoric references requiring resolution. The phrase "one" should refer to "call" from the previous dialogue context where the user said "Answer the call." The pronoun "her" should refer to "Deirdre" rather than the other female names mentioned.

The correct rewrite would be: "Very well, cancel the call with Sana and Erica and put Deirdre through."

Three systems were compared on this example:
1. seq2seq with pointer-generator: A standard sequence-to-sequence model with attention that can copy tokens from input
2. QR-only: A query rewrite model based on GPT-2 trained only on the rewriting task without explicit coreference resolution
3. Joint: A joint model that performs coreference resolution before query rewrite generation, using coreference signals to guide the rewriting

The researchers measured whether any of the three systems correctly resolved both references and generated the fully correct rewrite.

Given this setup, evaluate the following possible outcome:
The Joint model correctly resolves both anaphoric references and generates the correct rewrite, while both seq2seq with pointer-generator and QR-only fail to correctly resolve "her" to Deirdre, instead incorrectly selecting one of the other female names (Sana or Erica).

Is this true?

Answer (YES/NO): NO